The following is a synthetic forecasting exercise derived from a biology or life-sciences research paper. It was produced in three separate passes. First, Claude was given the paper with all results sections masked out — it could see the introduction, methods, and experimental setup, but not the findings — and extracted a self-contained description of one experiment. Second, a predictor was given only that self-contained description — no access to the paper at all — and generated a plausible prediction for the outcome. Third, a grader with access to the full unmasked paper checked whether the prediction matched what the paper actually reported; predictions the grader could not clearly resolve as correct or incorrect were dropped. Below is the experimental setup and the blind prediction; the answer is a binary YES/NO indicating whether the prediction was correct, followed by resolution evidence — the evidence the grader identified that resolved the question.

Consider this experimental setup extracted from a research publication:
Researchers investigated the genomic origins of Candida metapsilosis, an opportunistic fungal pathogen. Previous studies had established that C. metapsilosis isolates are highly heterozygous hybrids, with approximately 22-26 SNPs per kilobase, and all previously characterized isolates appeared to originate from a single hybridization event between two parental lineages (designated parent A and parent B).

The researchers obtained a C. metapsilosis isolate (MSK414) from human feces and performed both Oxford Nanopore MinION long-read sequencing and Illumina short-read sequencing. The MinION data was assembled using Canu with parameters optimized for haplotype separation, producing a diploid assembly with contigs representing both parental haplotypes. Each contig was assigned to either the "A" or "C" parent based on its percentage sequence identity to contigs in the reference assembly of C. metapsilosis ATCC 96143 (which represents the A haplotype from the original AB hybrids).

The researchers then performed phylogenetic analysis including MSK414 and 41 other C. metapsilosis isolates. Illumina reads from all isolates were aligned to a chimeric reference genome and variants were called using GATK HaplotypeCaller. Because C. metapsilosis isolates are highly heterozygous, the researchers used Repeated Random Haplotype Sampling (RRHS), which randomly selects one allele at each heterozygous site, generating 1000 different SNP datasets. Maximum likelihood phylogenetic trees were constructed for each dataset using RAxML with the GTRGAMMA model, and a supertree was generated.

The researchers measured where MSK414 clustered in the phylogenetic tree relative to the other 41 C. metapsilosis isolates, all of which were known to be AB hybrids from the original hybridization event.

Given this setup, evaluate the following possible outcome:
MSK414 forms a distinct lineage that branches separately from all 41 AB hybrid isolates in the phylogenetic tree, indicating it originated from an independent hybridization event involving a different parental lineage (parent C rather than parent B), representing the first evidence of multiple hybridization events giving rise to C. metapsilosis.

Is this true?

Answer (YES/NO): YES